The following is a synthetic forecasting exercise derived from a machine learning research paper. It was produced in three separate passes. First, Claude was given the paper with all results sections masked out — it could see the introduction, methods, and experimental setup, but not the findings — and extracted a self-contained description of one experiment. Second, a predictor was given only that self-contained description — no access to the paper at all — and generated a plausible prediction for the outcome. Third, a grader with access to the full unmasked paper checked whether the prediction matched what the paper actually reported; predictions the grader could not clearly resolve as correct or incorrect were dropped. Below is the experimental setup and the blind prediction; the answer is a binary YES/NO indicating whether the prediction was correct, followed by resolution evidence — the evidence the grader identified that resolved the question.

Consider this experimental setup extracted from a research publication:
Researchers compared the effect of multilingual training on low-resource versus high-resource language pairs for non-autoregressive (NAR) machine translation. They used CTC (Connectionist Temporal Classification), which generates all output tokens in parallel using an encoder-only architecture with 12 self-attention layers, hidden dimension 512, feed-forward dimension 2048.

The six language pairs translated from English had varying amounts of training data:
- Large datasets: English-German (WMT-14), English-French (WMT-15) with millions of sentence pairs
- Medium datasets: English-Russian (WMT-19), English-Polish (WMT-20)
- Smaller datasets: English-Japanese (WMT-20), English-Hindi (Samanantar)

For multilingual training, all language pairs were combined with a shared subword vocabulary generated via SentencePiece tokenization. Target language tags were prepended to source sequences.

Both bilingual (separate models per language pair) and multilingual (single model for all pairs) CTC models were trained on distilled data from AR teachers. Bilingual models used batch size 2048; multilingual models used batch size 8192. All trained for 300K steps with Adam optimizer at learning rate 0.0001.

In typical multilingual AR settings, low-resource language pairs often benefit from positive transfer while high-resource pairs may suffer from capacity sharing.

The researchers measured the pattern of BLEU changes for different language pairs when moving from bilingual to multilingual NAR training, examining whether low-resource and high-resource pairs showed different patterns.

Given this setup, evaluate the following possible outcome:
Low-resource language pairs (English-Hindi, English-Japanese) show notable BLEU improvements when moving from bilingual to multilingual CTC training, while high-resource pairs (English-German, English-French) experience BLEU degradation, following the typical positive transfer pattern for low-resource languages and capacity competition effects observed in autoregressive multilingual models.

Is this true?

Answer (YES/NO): NO